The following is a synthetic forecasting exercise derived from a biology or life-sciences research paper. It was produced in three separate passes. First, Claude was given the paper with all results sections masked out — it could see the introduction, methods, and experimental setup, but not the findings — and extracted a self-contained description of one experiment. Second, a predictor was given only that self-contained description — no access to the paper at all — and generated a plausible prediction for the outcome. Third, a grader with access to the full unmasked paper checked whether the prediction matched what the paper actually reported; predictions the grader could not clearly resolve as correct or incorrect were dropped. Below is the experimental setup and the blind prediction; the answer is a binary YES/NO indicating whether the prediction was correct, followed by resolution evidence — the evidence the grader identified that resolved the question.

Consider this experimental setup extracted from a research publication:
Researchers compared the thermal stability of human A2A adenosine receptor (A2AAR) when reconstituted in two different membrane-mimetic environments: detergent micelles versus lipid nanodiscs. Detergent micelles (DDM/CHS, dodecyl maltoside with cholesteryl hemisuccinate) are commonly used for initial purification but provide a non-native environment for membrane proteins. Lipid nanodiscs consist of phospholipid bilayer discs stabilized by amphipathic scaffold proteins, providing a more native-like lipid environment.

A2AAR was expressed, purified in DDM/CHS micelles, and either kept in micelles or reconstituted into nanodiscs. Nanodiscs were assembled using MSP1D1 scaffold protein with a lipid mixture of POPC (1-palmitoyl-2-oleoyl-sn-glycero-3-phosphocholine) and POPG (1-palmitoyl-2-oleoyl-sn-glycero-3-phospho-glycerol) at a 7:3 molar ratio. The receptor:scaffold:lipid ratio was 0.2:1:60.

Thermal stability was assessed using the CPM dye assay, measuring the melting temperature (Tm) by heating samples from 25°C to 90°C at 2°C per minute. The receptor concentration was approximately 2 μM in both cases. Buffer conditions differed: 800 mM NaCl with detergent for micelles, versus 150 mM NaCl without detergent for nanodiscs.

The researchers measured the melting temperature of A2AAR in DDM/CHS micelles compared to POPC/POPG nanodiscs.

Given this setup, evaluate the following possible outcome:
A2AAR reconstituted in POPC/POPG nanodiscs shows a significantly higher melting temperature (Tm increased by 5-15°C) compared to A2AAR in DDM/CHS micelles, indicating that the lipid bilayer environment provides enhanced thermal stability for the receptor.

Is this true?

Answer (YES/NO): YES